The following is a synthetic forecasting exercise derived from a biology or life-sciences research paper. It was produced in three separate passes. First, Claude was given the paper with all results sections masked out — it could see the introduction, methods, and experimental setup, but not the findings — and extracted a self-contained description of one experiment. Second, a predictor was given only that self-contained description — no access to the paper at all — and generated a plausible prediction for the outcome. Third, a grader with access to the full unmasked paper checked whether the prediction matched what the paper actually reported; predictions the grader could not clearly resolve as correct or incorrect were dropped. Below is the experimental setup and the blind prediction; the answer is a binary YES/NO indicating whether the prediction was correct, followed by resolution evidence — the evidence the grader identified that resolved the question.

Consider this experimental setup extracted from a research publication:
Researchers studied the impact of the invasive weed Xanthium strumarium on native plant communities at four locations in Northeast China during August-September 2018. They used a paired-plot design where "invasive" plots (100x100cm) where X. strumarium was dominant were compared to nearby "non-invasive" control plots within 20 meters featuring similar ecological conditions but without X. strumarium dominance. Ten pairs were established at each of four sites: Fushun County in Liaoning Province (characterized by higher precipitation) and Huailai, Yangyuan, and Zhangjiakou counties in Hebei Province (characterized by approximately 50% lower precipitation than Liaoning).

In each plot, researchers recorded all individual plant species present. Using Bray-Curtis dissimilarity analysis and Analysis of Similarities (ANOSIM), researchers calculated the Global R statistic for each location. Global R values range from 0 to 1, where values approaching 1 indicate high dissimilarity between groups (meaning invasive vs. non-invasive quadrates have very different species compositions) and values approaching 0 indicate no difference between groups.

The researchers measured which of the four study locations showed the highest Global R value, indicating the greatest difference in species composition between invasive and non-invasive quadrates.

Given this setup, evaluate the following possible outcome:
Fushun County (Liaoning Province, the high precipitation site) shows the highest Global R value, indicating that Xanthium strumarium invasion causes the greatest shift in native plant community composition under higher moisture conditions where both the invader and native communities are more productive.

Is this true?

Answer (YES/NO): NO